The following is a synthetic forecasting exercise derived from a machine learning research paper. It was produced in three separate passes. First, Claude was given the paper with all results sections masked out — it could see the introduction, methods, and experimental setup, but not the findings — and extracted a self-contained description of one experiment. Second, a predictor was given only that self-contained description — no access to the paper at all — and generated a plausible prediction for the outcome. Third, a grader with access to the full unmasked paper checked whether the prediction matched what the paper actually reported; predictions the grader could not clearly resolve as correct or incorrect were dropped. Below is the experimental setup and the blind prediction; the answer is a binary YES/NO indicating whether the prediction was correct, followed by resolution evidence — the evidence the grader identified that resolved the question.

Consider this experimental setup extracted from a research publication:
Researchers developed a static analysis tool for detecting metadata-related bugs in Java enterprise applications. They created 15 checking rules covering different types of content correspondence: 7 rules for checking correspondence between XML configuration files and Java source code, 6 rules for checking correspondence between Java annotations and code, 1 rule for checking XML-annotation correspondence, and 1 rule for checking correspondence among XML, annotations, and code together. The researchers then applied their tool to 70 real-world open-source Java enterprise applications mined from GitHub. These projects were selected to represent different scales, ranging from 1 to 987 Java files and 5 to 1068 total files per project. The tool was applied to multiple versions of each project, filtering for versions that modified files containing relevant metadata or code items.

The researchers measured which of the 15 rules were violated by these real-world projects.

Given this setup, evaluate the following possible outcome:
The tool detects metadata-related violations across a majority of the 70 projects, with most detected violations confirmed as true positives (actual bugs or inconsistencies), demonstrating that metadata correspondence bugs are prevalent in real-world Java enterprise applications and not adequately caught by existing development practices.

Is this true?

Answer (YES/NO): NO